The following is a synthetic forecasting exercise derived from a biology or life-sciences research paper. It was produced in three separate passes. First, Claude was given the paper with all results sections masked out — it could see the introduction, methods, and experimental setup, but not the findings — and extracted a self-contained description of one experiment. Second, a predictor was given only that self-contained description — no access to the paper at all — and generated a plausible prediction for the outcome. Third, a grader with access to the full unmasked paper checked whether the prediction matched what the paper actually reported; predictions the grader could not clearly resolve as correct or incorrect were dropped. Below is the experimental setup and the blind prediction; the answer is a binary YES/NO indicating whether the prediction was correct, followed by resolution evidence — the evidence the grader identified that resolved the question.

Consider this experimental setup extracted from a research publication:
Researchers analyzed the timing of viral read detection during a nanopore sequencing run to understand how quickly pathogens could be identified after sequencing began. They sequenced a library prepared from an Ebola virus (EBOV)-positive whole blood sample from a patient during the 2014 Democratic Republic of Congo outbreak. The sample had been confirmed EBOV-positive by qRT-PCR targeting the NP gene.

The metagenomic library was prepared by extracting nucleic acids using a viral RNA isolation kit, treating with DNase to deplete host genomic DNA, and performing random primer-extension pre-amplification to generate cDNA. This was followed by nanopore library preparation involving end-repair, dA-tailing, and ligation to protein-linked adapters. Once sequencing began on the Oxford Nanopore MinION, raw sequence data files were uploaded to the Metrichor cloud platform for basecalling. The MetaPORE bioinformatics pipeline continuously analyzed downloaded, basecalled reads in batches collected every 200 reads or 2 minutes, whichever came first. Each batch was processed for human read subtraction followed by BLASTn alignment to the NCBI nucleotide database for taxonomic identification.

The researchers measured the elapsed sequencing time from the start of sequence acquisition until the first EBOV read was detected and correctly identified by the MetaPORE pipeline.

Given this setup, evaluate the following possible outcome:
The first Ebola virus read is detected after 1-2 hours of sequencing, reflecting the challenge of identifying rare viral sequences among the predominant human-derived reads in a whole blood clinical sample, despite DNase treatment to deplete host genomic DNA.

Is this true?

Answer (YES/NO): NO